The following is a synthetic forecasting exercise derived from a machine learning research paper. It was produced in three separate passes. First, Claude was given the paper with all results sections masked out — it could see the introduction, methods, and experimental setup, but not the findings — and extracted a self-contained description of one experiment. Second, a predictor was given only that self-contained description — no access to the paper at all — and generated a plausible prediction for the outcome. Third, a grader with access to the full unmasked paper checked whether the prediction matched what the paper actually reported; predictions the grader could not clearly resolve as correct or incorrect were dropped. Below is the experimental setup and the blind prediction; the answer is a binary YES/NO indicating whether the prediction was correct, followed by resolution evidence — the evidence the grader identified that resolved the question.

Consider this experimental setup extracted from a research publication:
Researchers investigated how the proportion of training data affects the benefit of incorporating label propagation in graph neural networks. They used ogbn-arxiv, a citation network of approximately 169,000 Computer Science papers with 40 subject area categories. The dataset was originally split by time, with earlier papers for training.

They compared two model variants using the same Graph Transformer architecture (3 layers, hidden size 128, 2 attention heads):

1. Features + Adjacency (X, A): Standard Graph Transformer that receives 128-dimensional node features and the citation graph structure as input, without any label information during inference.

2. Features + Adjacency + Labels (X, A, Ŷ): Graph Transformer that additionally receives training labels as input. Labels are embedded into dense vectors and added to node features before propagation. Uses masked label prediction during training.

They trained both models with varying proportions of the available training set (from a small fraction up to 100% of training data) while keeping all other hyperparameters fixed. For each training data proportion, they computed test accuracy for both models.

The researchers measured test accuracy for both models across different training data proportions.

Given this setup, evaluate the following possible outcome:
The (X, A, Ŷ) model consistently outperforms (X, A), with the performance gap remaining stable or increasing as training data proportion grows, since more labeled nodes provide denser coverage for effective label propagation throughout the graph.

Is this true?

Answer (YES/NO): YES